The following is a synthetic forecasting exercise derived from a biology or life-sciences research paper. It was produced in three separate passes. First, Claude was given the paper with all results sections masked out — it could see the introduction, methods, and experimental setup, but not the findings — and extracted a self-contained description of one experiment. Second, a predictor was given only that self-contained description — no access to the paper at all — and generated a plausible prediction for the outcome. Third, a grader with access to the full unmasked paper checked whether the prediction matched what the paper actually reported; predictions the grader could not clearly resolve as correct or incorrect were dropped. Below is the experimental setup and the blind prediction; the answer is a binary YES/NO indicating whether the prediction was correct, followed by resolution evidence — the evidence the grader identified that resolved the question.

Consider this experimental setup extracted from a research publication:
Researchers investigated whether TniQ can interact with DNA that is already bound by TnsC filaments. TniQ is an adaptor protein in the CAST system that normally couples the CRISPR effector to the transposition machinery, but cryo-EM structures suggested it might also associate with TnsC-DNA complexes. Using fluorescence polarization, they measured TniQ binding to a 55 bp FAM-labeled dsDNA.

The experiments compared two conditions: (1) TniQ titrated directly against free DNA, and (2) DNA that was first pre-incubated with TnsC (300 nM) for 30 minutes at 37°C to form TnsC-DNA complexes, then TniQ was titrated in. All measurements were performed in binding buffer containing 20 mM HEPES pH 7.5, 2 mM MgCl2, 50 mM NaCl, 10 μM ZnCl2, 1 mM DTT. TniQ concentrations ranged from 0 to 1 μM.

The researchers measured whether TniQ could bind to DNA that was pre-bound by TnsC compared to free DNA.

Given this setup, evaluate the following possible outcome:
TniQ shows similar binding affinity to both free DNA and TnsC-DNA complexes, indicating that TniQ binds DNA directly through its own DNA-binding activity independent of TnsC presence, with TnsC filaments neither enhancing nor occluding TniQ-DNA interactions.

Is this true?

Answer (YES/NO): NO